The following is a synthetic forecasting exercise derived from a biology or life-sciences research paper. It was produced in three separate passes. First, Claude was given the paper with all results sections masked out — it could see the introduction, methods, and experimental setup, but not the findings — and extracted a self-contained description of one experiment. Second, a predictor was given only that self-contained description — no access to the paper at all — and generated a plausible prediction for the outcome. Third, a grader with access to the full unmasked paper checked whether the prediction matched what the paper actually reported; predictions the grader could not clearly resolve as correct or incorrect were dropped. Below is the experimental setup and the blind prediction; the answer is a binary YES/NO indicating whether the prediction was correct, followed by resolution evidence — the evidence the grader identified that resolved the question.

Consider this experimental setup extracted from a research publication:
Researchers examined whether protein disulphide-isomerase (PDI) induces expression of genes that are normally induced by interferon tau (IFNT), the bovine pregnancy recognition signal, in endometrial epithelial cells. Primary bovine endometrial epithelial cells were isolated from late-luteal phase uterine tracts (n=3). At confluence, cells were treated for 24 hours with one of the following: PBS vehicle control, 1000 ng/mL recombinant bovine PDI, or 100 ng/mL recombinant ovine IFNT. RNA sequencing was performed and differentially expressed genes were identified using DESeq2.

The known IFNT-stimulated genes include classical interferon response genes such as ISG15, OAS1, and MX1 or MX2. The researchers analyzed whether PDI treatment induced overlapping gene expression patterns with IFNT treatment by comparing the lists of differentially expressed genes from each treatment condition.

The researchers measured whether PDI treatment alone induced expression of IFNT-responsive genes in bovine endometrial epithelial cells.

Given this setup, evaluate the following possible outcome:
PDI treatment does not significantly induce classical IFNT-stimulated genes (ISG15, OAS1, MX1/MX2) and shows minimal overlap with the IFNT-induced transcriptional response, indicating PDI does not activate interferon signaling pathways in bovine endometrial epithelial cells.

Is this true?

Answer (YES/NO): NO